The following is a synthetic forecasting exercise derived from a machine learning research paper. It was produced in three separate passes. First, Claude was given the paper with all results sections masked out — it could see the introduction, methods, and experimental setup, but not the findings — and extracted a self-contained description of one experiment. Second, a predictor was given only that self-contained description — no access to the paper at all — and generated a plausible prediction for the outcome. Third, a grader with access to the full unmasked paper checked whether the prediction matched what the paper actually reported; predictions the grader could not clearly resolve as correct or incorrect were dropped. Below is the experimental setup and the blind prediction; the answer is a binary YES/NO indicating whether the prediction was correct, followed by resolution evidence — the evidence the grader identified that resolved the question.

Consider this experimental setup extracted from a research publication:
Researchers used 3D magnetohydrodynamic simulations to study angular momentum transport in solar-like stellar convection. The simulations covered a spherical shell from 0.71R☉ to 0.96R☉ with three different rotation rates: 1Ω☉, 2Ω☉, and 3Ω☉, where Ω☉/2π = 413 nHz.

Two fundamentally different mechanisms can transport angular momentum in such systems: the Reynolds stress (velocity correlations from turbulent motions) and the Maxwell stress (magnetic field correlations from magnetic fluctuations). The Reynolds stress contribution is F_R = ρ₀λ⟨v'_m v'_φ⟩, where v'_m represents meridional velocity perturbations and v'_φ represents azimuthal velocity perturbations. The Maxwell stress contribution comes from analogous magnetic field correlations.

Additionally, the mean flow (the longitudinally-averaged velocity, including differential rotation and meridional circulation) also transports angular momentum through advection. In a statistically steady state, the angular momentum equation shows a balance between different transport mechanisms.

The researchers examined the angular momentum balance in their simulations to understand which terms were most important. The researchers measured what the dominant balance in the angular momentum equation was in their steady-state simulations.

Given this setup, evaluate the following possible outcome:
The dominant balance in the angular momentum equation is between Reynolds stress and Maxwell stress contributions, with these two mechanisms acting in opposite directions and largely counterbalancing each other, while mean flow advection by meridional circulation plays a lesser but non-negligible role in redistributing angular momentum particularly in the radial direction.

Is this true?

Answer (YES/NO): NO